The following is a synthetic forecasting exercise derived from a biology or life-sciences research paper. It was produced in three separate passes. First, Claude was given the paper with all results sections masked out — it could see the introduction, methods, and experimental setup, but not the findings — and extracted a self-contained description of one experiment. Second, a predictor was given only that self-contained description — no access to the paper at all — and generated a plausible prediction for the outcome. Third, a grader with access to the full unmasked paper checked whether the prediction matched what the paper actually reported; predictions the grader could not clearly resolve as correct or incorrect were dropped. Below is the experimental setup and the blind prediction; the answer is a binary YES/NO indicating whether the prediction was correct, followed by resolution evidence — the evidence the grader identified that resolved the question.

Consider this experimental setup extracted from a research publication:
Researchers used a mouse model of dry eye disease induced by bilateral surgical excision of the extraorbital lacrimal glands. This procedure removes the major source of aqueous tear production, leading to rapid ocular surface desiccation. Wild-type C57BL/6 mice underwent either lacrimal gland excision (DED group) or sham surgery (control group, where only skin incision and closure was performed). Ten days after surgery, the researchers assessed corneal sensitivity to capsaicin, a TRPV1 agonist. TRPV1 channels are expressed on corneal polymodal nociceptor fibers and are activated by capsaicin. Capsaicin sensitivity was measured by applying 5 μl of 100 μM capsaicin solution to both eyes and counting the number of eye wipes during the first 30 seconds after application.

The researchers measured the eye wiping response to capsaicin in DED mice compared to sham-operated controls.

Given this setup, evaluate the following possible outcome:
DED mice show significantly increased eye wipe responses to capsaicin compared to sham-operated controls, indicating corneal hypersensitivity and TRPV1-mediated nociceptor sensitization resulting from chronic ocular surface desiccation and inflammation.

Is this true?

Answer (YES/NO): YES